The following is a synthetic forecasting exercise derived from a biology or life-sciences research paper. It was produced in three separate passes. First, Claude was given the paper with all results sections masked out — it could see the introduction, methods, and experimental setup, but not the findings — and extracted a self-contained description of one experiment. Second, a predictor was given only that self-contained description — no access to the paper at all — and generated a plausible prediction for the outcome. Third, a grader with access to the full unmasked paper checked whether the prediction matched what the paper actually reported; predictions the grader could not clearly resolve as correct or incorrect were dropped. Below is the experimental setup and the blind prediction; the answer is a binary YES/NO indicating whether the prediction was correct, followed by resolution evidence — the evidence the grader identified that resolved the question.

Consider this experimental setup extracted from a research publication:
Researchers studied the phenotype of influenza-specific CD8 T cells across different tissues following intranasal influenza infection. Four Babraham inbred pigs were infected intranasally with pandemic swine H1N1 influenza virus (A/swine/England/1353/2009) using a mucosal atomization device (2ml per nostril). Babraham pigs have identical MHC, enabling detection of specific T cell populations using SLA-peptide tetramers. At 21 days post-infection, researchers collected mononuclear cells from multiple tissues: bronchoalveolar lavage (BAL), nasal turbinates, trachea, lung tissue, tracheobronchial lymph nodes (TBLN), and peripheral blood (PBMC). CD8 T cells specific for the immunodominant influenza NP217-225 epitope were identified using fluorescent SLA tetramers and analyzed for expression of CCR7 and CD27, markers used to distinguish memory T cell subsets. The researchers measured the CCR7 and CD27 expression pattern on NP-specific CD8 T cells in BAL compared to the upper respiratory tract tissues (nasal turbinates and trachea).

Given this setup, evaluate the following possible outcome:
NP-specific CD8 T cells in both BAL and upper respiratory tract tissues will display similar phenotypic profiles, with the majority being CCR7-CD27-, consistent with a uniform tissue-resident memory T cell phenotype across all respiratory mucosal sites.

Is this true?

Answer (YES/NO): NO